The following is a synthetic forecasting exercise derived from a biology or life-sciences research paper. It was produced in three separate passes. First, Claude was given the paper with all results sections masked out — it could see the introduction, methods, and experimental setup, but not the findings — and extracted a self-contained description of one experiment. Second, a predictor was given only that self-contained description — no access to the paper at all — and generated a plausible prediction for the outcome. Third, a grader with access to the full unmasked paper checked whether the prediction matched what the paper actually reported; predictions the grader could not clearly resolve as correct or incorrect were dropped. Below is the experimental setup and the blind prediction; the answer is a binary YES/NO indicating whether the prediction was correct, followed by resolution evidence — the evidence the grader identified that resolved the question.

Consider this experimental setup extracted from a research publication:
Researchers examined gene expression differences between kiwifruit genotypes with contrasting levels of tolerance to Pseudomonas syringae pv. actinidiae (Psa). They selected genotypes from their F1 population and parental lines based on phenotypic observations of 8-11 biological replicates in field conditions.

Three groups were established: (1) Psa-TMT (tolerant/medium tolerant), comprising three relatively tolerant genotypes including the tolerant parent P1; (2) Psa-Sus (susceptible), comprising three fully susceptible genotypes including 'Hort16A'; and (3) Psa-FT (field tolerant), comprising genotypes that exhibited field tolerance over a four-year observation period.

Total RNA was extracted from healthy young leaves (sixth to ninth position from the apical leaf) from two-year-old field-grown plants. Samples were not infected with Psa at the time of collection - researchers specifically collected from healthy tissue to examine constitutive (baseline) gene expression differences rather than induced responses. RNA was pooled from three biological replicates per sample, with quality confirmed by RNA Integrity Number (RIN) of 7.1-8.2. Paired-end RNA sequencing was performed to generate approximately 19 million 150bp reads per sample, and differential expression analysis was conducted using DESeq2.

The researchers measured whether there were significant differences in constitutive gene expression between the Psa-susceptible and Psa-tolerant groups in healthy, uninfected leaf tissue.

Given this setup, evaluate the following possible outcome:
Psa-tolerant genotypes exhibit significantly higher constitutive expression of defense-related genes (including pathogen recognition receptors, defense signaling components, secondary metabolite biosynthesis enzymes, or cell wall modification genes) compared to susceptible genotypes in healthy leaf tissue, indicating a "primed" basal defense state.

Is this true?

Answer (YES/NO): YES